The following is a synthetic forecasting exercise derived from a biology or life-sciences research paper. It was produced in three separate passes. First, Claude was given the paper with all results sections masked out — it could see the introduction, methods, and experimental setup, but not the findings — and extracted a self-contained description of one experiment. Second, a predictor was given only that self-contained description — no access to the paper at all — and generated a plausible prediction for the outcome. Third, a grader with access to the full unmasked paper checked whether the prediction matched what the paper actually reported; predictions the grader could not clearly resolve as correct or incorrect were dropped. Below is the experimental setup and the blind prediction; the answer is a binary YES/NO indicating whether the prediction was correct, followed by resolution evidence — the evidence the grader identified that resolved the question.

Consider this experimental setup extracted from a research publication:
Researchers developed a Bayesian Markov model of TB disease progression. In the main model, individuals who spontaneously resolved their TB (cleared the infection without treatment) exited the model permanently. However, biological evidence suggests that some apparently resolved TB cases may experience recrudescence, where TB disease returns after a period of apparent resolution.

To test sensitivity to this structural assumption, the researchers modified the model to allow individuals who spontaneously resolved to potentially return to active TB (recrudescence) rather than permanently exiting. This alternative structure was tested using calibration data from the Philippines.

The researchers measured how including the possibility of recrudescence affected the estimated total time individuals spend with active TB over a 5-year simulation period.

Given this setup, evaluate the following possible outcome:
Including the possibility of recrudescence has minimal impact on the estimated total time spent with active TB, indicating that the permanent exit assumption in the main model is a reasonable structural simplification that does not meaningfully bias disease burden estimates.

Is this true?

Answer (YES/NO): YES